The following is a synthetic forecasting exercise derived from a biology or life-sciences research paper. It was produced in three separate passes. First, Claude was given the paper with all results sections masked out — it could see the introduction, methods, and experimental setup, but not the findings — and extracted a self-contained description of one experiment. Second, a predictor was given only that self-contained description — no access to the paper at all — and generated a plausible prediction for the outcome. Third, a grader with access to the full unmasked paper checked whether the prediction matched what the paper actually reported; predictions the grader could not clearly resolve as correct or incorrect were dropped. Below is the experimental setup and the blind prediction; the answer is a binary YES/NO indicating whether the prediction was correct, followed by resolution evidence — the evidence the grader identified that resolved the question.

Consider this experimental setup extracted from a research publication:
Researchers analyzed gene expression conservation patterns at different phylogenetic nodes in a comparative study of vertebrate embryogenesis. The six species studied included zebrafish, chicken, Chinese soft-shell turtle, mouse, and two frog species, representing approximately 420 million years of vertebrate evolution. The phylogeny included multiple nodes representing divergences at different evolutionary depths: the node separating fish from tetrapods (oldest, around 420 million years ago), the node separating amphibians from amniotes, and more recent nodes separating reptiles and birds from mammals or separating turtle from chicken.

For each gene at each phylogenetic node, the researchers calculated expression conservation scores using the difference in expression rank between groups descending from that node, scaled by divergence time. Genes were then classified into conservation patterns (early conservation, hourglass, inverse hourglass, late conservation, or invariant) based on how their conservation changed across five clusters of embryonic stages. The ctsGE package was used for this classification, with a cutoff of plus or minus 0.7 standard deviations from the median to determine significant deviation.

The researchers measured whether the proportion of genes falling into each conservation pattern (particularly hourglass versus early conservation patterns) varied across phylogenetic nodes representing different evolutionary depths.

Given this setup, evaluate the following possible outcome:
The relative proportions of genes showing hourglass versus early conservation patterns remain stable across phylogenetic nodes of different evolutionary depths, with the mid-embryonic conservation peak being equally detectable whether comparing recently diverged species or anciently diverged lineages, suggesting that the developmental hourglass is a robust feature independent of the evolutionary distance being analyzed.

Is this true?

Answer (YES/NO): NO